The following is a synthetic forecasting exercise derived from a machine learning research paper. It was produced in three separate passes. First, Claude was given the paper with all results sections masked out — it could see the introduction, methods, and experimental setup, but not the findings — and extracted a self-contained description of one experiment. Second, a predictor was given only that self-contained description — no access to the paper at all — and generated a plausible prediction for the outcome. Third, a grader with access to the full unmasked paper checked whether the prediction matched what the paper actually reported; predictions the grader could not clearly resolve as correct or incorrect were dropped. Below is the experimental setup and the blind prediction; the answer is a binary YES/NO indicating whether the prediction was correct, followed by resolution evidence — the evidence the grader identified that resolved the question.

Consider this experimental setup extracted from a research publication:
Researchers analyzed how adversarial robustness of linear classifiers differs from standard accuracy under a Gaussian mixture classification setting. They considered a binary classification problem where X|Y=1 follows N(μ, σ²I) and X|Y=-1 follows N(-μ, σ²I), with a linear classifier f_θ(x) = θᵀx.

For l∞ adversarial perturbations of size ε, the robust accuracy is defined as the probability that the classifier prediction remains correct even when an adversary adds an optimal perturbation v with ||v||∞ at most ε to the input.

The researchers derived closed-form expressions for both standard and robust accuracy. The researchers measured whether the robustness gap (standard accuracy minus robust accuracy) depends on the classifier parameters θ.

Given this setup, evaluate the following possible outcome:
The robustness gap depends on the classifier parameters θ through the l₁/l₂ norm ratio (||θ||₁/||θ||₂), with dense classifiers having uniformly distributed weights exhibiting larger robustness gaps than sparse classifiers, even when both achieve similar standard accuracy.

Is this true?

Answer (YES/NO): YES